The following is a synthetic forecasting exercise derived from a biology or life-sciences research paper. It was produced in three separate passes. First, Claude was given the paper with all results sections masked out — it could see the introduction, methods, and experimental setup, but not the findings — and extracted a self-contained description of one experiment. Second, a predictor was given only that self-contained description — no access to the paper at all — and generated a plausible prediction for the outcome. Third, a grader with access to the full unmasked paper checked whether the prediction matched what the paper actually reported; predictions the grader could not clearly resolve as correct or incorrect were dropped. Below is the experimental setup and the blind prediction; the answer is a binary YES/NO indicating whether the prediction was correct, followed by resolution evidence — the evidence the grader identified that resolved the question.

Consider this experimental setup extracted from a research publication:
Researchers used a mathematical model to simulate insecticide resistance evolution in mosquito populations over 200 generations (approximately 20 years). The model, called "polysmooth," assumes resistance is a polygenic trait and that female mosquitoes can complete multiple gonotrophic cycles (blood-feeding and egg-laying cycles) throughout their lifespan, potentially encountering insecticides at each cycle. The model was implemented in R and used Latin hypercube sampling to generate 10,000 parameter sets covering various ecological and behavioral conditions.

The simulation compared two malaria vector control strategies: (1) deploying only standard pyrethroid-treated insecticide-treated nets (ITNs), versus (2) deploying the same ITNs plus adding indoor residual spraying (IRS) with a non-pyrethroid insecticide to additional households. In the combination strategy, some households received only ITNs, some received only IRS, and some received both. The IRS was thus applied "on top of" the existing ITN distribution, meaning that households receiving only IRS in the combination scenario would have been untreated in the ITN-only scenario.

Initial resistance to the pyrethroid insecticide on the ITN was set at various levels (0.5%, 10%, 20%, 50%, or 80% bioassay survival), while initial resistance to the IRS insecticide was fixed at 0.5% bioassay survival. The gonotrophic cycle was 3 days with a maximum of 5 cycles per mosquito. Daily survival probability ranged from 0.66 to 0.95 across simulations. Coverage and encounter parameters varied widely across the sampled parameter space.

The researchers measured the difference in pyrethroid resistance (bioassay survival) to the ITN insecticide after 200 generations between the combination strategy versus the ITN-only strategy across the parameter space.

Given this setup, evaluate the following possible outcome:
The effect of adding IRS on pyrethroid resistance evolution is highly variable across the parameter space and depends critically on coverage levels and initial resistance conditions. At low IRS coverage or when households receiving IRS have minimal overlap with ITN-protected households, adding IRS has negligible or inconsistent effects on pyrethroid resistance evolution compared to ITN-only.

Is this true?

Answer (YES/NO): NO